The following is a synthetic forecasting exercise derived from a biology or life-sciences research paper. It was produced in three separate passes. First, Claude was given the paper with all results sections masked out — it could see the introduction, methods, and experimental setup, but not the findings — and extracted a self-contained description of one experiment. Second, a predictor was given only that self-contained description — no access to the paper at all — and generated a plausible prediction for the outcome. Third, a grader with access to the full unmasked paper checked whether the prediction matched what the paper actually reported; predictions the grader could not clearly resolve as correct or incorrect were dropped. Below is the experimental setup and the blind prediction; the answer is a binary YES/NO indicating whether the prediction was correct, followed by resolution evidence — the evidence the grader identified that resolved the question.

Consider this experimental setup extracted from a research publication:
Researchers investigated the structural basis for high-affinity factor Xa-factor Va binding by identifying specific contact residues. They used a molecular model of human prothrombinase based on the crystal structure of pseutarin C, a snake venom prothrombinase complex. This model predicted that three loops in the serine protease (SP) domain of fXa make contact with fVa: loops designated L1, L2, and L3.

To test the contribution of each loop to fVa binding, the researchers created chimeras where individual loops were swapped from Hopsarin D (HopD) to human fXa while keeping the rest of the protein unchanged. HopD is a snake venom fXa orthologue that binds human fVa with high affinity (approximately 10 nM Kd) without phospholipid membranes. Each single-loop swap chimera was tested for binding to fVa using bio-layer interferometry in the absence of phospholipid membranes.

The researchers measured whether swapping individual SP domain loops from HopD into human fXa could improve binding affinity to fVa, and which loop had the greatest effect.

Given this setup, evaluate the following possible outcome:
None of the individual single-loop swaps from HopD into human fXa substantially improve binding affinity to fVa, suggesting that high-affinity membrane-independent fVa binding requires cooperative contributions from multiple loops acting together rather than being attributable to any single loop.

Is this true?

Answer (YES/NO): NO